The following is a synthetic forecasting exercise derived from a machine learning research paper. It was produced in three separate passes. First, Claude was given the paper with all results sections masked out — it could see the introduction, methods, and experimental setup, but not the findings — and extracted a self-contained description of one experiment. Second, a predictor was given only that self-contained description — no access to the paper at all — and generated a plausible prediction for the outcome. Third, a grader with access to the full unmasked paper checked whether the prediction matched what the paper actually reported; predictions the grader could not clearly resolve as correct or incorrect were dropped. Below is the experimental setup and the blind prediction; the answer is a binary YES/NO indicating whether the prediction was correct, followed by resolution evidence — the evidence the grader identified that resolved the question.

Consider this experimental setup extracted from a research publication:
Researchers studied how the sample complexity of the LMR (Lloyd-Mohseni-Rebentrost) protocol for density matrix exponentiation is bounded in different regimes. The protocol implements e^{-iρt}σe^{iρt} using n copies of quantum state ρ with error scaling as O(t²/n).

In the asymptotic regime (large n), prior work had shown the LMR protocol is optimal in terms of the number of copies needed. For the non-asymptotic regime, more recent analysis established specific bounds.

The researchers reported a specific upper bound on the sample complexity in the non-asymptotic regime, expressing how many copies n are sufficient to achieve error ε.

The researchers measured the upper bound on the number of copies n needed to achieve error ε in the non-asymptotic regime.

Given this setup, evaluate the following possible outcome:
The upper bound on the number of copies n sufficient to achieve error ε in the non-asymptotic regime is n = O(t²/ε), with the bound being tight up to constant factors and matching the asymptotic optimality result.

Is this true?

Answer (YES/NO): YES